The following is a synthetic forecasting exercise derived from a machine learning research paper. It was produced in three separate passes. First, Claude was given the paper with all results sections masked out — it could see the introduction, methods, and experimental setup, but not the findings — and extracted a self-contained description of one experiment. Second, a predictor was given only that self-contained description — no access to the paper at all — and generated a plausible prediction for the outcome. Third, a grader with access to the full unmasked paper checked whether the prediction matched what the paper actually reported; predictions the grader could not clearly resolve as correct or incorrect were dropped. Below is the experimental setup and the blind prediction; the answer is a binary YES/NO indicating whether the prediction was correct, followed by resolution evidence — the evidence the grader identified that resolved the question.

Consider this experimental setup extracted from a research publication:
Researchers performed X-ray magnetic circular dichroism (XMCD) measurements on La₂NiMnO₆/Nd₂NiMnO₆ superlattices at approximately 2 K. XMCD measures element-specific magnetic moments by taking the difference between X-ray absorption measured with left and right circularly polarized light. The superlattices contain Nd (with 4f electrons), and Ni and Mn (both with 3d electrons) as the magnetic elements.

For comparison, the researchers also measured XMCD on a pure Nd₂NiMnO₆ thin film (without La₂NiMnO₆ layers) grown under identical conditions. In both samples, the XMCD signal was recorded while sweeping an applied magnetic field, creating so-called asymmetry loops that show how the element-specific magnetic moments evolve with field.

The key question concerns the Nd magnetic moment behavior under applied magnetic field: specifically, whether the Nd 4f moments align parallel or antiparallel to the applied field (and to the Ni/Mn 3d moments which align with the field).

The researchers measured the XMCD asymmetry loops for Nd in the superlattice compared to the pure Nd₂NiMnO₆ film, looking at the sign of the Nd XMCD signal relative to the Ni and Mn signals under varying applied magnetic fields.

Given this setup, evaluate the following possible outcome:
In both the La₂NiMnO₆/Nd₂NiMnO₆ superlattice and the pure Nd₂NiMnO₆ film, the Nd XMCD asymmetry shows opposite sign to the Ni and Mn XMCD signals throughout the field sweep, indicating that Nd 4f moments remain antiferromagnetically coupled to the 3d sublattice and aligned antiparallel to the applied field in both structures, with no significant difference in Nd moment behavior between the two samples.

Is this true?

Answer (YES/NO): NO